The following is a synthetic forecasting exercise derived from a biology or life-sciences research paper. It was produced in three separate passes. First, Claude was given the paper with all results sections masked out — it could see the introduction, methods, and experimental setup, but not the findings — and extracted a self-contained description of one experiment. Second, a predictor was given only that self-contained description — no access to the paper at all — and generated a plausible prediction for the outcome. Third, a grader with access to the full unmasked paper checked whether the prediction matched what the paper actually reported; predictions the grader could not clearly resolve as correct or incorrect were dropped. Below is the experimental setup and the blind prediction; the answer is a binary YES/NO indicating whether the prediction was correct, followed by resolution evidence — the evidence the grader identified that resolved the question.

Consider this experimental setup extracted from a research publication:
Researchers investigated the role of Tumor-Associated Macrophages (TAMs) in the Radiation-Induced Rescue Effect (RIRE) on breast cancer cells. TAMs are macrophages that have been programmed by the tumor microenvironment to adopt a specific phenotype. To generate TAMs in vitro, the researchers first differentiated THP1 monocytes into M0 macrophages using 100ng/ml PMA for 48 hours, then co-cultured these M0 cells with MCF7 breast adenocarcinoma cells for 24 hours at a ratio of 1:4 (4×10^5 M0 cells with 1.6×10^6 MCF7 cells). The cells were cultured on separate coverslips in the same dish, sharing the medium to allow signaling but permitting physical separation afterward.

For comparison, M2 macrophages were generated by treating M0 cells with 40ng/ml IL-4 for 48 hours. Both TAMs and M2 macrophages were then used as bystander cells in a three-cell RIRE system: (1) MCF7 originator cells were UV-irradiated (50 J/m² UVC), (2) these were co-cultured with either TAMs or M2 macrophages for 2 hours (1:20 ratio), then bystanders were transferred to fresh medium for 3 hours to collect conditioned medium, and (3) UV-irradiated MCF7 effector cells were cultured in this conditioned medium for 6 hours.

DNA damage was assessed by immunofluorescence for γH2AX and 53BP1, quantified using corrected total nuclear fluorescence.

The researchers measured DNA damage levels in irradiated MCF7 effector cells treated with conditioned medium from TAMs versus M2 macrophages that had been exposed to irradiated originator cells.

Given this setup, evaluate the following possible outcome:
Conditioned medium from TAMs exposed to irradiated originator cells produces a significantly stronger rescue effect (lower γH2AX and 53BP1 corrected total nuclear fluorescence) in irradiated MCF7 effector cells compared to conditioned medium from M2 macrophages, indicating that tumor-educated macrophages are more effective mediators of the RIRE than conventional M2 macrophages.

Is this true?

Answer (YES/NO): NO